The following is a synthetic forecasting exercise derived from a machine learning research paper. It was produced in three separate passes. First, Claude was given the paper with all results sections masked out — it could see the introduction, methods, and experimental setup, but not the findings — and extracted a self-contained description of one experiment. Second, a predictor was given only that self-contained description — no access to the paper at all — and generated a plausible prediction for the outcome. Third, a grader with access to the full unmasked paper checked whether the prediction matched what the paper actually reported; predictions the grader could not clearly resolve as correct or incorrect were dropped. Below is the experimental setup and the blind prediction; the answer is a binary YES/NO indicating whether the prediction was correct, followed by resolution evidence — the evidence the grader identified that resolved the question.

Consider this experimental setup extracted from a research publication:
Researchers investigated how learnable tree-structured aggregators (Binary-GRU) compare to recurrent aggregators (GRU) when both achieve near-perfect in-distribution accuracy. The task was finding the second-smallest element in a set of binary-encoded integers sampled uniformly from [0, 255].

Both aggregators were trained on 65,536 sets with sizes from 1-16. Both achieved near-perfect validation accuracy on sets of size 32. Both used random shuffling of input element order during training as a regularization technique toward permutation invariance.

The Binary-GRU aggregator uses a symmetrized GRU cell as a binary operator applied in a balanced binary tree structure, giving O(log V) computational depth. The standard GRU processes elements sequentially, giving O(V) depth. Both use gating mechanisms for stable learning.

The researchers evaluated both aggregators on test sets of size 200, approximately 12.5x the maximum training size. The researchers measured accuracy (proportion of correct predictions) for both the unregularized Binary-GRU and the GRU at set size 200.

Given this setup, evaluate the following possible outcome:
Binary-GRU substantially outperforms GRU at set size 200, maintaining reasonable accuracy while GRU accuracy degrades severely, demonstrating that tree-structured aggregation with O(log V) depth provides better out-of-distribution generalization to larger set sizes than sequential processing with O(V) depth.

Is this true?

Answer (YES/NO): NO